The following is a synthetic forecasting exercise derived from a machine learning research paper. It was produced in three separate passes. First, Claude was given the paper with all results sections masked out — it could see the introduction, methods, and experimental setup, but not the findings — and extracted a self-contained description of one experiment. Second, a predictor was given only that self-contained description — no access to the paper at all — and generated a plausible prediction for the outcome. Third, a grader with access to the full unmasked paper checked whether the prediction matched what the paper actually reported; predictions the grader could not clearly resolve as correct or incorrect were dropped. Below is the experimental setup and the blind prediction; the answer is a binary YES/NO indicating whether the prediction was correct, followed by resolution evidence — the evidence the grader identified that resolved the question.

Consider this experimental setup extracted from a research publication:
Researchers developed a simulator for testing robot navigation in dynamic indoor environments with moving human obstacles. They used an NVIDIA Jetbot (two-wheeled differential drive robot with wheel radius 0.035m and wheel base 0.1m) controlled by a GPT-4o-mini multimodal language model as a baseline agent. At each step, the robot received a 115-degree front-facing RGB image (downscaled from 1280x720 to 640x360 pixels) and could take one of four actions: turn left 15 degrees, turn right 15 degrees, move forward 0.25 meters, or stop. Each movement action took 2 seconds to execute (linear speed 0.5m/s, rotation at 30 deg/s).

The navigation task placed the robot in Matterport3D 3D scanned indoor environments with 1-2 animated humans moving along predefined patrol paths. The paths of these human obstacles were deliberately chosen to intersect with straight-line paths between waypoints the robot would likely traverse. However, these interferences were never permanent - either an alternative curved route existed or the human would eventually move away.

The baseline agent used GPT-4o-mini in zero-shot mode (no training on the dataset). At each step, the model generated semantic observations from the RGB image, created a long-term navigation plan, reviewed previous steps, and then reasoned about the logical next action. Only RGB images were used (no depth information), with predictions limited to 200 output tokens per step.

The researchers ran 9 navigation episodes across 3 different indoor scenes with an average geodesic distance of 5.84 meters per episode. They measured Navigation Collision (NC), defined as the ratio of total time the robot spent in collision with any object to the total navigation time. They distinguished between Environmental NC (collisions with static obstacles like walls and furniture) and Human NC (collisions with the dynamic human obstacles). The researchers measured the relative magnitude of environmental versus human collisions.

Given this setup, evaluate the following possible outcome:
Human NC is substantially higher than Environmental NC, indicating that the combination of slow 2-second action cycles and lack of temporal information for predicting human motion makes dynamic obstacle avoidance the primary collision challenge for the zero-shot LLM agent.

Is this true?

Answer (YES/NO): NO